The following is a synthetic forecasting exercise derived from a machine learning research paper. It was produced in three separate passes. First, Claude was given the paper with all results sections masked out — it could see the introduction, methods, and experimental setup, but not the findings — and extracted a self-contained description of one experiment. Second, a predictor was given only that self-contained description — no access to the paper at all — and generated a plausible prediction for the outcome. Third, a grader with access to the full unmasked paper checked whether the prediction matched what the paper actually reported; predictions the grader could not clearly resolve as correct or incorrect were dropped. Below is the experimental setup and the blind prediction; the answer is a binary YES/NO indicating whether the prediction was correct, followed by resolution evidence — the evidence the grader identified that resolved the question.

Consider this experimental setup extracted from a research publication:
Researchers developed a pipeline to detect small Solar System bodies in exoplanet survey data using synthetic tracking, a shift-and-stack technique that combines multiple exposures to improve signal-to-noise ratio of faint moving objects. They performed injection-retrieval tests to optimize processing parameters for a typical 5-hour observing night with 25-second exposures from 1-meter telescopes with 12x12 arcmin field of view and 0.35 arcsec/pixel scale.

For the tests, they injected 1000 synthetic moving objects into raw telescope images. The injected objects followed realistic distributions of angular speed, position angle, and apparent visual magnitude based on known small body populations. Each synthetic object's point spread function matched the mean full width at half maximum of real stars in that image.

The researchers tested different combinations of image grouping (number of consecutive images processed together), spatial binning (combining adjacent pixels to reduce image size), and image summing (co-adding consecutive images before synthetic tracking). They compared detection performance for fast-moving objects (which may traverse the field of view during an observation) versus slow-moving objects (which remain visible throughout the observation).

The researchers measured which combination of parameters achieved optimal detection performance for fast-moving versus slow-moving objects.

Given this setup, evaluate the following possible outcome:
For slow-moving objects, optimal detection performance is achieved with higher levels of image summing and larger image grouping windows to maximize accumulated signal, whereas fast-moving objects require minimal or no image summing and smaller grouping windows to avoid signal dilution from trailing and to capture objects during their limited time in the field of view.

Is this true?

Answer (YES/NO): NO